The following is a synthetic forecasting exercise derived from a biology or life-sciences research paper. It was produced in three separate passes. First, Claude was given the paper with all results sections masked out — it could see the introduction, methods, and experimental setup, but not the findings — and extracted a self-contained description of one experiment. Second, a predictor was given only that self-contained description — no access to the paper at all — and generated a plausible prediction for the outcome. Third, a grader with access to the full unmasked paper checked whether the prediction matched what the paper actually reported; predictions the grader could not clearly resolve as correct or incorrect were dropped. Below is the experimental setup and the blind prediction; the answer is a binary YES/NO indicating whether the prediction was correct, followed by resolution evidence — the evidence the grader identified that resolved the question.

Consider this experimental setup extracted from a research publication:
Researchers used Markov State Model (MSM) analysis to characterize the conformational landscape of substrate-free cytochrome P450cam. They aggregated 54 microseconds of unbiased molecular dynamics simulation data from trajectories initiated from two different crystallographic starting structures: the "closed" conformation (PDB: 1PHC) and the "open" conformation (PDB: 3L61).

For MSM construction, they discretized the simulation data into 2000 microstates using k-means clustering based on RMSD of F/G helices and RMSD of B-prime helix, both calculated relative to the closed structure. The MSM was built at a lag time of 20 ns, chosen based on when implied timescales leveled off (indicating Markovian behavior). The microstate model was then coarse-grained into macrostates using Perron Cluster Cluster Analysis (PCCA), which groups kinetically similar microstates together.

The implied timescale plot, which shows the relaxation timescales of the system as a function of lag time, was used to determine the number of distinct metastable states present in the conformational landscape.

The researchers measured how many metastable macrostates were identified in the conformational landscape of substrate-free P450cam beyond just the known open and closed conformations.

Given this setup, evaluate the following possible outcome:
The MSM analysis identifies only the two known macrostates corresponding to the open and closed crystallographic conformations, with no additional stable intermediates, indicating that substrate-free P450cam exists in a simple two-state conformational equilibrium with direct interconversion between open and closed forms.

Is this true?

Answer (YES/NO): NO